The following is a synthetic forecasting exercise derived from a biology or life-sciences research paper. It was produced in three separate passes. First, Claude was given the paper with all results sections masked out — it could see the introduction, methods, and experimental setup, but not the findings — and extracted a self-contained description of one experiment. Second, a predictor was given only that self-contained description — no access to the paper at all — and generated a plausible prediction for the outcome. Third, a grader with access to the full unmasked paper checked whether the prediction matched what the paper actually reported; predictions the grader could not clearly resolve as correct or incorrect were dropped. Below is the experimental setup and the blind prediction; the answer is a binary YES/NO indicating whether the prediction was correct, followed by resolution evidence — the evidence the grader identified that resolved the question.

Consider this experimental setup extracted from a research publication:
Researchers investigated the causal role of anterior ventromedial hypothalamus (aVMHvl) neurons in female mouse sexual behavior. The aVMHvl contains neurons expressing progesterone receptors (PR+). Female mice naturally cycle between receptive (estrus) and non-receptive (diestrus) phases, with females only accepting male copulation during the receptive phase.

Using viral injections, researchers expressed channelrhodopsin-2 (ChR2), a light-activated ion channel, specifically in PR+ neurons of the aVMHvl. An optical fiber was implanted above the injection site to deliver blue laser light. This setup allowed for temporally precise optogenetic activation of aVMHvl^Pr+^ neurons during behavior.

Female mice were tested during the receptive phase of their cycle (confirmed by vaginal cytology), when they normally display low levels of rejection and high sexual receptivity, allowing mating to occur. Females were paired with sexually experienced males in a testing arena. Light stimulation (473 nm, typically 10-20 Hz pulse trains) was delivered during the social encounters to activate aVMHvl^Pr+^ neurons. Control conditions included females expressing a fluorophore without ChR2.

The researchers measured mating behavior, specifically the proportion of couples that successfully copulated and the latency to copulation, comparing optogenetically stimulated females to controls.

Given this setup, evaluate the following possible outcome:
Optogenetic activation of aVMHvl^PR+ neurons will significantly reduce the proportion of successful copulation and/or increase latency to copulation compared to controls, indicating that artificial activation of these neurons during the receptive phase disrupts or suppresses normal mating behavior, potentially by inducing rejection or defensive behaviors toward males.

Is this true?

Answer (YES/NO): YES